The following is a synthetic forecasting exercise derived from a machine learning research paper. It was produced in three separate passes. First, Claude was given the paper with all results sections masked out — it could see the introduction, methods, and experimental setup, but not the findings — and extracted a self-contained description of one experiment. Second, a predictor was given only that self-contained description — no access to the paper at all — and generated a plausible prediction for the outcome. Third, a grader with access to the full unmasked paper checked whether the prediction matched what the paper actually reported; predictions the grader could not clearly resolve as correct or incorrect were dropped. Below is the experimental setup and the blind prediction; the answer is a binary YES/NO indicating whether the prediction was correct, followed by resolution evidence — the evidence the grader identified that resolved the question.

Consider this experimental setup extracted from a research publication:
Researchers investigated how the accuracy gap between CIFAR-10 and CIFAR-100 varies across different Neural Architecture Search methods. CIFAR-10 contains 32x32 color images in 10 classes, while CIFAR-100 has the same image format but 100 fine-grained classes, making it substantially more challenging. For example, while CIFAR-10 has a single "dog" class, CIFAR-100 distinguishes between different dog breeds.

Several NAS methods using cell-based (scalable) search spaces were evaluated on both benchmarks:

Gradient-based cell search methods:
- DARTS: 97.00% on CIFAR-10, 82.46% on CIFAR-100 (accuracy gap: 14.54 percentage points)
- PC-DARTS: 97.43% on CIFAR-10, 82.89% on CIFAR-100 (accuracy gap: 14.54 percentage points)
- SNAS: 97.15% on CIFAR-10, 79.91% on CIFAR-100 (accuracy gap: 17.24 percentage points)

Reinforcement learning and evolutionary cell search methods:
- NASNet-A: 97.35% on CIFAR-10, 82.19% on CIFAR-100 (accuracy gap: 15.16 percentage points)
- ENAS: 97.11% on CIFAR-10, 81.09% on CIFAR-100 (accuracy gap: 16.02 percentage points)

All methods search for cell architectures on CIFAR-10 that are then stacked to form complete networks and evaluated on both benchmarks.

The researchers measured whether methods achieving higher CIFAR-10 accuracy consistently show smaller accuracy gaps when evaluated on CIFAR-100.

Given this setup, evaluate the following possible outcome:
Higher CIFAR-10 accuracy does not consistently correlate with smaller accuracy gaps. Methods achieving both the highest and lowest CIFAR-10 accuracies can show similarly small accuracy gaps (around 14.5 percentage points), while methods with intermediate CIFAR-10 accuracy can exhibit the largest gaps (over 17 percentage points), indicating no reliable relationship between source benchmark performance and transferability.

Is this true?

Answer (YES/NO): YES